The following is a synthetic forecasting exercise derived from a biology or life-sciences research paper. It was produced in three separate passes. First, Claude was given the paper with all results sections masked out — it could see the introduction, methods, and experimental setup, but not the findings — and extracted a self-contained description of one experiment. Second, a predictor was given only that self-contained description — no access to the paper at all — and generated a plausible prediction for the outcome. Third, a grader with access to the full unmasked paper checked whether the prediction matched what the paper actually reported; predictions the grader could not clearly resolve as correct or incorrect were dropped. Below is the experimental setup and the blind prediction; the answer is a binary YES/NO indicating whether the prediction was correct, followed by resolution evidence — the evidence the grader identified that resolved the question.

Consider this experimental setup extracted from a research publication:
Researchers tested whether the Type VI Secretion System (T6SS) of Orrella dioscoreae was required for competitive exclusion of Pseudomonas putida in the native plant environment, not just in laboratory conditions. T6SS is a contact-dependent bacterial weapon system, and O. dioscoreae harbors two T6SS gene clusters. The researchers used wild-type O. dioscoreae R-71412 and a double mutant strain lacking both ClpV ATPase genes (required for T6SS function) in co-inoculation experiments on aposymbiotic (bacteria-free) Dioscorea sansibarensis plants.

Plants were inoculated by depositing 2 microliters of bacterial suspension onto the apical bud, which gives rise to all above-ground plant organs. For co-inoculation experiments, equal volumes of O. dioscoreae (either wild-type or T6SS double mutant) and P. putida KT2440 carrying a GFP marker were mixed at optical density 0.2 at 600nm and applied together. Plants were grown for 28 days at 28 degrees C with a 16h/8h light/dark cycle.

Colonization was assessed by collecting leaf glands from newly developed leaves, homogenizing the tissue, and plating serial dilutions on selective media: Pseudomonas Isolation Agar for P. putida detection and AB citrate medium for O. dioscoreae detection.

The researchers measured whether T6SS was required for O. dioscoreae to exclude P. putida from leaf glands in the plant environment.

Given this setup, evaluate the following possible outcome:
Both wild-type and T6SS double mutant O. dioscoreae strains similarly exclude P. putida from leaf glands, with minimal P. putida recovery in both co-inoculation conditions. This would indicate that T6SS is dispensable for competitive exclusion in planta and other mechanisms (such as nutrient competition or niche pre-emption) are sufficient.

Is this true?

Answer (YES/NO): NO